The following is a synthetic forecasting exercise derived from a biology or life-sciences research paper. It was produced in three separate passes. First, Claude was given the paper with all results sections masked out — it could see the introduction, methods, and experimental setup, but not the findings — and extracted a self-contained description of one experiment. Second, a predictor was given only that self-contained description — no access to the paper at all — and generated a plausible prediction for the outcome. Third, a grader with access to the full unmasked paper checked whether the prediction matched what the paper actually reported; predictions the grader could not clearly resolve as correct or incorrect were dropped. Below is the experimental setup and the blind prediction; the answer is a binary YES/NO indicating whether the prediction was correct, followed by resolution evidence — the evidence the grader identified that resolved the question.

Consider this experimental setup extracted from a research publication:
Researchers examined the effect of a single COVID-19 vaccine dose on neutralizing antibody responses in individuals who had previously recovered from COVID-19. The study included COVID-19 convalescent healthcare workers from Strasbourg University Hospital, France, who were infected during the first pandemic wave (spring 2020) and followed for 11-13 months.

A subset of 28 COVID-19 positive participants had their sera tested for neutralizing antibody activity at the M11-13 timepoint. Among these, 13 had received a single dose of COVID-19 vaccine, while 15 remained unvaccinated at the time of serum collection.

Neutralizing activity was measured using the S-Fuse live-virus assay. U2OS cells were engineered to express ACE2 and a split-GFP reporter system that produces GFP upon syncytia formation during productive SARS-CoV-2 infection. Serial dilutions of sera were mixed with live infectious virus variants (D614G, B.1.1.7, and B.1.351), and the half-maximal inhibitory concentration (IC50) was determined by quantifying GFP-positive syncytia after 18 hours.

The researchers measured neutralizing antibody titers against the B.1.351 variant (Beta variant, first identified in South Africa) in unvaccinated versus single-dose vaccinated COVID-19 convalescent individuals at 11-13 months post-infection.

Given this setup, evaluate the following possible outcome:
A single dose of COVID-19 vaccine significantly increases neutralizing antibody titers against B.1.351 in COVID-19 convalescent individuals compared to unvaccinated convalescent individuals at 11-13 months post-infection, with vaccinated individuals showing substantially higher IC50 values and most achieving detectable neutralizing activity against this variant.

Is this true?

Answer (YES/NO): YES